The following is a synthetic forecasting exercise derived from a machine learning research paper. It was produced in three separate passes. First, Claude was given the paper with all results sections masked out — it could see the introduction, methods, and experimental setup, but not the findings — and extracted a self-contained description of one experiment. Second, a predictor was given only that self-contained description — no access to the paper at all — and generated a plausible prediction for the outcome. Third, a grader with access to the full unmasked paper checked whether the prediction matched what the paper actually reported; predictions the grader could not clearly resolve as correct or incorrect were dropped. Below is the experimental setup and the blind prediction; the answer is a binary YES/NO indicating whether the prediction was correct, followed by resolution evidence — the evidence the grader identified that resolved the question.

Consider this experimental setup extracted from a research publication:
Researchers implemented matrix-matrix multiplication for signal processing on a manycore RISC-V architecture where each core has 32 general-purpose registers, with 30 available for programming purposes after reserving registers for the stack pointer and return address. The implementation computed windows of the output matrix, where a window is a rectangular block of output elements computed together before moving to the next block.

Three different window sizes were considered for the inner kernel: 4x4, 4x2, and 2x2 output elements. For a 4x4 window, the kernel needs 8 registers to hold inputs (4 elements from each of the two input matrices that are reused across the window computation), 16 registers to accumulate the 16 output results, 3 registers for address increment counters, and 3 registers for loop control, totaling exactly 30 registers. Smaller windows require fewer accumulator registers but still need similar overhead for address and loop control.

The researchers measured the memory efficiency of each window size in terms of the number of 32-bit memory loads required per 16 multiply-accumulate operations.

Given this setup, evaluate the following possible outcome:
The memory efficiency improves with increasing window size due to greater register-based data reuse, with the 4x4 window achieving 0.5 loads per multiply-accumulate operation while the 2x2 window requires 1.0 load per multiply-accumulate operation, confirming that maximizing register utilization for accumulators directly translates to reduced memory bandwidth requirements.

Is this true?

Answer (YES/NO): YES